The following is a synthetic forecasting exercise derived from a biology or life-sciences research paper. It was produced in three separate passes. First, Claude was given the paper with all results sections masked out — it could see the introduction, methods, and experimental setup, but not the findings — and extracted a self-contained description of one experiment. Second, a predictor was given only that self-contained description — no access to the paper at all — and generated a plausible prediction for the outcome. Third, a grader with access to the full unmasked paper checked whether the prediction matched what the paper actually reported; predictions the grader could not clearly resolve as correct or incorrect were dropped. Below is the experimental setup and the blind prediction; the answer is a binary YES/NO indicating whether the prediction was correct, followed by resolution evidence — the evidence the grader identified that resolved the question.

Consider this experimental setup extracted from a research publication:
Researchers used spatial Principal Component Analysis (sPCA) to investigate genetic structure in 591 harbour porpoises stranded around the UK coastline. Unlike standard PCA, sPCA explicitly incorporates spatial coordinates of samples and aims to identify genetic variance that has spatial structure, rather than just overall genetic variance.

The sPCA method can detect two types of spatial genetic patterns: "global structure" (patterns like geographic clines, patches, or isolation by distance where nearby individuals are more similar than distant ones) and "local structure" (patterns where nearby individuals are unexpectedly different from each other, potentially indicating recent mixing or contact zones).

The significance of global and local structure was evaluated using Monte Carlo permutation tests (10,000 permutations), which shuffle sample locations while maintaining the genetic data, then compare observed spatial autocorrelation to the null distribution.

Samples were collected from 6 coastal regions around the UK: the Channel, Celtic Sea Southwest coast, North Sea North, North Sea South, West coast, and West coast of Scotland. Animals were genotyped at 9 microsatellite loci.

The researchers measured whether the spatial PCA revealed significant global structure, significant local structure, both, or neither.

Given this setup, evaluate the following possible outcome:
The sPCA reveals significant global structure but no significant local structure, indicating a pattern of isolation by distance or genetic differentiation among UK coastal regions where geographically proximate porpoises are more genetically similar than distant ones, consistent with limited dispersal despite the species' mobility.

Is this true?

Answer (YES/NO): YES